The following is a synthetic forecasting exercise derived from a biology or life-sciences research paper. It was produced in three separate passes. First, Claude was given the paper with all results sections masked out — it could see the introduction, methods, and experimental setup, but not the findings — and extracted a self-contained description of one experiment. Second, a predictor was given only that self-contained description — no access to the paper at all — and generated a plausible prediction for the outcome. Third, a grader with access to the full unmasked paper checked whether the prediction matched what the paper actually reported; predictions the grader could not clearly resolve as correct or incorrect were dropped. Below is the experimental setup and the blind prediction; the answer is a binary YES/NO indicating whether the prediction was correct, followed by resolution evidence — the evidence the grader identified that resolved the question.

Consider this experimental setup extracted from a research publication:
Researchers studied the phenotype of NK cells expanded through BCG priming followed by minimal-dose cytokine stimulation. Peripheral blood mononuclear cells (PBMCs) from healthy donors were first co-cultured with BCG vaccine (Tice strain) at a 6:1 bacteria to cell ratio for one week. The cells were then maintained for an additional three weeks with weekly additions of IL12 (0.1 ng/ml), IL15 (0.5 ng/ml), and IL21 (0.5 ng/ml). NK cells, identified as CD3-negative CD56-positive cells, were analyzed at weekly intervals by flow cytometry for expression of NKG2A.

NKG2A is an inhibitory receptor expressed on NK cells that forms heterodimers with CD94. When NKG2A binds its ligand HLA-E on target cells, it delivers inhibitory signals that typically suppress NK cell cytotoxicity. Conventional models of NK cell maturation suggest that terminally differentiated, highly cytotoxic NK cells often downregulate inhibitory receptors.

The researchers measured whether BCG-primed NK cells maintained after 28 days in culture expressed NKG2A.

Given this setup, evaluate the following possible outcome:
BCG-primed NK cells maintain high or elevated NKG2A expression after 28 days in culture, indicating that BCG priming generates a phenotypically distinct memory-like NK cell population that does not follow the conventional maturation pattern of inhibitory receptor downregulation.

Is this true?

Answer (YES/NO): YES